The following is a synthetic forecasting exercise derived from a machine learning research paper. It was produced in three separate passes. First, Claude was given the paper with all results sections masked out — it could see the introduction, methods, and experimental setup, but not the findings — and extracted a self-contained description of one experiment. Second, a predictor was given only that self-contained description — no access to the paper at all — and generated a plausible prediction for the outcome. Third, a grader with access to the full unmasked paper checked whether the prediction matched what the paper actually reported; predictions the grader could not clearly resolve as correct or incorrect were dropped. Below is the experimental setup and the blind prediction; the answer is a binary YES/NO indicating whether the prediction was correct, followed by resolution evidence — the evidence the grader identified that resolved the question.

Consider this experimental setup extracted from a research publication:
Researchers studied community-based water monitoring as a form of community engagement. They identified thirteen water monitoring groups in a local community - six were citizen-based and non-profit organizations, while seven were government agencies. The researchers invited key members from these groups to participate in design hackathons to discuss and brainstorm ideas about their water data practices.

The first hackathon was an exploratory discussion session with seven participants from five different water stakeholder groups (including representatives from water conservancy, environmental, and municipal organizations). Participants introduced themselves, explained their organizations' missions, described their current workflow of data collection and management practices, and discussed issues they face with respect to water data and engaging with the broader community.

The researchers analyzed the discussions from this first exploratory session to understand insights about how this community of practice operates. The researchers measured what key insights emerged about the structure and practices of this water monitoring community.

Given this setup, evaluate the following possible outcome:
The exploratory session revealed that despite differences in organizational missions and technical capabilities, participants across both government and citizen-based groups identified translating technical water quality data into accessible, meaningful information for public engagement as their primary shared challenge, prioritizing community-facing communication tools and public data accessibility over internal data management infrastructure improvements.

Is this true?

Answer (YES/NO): NO